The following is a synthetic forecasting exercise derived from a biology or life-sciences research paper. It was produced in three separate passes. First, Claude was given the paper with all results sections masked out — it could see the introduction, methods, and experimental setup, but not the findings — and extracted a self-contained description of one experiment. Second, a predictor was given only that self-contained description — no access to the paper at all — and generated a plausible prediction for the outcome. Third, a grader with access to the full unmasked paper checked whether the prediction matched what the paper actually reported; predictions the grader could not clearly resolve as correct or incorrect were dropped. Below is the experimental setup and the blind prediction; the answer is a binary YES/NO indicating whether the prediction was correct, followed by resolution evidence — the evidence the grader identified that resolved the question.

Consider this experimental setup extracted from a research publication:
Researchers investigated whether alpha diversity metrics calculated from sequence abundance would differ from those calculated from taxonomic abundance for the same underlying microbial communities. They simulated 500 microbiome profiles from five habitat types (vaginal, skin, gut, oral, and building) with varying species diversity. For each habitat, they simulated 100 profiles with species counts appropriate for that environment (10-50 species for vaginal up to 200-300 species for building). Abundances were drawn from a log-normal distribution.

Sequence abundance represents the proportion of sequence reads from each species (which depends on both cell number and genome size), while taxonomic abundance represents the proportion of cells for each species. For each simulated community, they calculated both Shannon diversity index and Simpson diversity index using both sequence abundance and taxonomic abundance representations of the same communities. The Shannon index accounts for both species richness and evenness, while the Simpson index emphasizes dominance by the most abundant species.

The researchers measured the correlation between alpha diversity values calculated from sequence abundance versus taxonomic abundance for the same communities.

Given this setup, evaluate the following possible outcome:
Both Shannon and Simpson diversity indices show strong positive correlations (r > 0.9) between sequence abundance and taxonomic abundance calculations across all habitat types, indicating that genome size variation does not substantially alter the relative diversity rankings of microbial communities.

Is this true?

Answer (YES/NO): NO